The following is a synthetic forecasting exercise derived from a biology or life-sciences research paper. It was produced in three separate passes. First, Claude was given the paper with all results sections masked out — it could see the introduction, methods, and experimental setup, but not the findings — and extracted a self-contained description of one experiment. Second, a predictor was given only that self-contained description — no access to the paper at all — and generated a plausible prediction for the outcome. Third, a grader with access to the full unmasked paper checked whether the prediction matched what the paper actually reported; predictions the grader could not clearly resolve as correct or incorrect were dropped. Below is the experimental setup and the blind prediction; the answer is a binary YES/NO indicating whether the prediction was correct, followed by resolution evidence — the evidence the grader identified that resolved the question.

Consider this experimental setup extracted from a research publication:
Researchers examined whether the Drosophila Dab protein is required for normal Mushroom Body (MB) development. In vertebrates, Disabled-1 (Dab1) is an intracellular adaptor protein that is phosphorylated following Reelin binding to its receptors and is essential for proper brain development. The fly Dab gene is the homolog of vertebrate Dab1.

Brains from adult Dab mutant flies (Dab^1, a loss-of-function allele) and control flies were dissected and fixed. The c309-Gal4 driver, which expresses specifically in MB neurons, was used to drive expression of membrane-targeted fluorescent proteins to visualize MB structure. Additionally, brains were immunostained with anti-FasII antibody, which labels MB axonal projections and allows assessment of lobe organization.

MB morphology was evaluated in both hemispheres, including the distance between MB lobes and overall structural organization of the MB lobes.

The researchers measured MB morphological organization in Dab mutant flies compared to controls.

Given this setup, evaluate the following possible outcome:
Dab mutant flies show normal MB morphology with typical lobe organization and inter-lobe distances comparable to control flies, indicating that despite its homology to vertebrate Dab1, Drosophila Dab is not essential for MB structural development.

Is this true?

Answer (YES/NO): NO